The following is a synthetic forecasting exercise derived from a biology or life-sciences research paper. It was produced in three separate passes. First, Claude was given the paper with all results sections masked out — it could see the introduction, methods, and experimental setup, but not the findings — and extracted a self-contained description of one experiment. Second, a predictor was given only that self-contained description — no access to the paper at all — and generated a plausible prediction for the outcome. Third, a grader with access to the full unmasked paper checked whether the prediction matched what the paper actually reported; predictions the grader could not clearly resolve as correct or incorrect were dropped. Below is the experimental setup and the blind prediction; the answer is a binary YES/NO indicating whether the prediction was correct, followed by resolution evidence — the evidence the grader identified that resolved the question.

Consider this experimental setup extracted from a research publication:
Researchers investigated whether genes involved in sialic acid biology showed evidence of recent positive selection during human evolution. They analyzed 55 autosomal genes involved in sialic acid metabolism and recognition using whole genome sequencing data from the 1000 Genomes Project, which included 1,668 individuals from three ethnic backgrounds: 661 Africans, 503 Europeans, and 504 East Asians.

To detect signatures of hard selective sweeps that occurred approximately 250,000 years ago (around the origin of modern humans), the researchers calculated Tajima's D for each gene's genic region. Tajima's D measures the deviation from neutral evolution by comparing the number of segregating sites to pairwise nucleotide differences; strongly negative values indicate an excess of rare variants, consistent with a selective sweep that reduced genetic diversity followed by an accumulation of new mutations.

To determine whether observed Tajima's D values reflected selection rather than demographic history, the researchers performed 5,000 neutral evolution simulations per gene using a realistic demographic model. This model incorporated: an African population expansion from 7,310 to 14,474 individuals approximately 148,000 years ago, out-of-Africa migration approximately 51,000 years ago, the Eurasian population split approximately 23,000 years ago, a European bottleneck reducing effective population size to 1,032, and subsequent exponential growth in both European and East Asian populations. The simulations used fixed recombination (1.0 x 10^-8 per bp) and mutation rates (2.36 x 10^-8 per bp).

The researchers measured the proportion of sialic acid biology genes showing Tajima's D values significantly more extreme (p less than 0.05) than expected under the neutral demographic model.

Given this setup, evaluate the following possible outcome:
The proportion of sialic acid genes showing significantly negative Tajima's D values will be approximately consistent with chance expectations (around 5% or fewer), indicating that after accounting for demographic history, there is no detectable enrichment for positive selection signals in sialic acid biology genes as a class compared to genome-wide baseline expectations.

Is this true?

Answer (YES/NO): YES